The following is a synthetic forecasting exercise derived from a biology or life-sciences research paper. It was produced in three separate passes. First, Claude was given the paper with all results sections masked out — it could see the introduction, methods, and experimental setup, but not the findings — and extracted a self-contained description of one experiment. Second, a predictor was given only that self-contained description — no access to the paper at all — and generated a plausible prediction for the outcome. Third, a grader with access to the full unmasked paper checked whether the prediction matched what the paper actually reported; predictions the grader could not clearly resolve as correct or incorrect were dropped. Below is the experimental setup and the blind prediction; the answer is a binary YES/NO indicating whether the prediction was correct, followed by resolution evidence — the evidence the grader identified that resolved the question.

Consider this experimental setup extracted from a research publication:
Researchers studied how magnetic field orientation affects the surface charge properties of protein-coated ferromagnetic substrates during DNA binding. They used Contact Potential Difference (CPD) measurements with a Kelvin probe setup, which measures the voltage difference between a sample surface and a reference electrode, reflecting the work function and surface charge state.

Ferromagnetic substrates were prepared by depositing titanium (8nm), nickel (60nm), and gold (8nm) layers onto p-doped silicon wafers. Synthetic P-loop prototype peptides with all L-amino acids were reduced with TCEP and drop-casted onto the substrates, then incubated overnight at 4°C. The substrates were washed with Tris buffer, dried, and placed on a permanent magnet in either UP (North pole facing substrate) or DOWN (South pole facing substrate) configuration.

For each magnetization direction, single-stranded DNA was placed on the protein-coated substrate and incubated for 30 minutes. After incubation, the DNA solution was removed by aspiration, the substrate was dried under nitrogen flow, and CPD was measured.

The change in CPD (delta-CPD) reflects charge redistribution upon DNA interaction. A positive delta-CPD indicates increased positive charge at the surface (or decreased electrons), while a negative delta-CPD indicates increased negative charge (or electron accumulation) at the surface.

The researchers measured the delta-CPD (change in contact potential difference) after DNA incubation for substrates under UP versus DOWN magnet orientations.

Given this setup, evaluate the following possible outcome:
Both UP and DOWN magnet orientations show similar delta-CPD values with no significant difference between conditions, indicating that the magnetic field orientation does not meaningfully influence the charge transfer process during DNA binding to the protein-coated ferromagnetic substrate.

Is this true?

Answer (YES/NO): NO